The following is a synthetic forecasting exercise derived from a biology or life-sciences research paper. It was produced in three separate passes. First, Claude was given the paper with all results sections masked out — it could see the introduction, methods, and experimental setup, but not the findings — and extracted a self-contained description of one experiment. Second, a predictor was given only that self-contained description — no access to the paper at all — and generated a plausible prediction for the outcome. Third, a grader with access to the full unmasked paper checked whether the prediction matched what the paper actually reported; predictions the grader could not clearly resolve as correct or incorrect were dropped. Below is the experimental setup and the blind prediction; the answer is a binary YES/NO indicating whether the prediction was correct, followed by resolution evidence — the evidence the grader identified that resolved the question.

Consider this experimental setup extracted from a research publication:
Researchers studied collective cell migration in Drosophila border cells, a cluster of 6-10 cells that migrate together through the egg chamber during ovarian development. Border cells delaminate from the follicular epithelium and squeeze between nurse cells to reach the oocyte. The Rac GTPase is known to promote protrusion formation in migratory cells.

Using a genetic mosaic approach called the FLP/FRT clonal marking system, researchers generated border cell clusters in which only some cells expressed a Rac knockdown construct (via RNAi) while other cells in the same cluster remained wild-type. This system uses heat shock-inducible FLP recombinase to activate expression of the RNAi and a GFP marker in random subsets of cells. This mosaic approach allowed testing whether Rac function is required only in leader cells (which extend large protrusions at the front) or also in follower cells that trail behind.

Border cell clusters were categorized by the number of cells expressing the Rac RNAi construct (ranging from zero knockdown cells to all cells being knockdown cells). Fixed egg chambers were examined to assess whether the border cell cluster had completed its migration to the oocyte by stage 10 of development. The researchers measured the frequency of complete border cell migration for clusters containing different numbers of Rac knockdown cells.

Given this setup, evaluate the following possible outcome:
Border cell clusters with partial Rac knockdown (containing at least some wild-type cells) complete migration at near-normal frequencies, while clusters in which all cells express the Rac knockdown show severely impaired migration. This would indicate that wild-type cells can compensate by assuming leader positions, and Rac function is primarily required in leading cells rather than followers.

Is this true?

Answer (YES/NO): NO